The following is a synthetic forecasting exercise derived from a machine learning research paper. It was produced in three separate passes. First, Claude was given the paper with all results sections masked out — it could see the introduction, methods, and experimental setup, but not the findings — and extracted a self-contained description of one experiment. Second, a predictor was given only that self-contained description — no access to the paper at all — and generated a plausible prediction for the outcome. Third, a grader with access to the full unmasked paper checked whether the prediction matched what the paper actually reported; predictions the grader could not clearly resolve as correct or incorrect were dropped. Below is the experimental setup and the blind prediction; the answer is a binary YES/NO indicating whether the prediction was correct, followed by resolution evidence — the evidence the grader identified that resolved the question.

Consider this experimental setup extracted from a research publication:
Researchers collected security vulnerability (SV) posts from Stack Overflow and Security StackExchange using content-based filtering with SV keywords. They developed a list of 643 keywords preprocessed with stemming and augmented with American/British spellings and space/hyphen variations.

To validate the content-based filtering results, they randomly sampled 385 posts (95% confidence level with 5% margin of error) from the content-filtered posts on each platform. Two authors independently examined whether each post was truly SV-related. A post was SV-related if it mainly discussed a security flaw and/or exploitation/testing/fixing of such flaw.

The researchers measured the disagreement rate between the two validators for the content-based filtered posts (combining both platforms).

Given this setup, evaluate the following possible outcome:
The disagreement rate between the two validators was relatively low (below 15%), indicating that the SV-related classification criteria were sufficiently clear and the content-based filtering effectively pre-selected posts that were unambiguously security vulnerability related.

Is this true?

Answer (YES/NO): YES